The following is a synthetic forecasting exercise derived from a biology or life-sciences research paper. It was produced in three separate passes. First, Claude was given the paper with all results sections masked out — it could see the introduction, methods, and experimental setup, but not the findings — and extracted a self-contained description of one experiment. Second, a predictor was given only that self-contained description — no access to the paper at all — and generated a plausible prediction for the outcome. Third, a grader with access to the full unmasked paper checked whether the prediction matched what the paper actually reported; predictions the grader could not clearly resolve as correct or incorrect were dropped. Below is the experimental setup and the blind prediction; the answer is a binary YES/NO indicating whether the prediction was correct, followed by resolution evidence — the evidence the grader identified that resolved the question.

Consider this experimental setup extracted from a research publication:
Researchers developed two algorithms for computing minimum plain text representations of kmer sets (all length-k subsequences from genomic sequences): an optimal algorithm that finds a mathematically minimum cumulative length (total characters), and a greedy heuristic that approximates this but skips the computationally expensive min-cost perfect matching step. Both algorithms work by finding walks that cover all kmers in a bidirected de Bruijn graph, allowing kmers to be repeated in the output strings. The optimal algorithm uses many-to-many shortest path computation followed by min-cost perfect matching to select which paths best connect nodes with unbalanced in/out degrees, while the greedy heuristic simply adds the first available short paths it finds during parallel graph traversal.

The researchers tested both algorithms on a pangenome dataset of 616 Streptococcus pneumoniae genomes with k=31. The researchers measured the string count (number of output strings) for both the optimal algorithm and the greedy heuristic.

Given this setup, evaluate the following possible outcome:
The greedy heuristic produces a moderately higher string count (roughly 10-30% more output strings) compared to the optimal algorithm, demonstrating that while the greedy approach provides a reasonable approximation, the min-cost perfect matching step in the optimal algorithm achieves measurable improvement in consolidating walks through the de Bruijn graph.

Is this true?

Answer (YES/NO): NO